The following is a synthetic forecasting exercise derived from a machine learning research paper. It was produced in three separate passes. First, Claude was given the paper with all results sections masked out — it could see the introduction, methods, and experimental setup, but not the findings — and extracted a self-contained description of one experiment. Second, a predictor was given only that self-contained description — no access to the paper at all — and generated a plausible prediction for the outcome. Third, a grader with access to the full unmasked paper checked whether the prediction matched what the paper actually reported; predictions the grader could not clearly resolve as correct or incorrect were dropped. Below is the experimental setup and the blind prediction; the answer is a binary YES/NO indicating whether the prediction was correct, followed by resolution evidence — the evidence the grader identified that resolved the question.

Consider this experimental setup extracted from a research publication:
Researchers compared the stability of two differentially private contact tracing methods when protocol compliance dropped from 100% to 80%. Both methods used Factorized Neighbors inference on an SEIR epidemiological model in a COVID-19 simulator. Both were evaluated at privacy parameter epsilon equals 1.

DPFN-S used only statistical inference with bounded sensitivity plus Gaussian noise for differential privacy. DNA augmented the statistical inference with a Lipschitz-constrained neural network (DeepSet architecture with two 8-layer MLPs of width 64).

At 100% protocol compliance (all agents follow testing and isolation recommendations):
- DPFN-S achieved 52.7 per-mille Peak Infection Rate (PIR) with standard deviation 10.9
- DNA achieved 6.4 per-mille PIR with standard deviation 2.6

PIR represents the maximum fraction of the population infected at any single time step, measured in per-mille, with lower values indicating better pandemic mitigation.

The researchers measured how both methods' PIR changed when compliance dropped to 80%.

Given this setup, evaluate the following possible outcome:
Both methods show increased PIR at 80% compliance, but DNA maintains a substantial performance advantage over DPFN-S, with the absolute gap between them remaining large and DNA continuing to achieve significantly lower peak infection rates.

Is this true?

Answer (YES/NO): NO